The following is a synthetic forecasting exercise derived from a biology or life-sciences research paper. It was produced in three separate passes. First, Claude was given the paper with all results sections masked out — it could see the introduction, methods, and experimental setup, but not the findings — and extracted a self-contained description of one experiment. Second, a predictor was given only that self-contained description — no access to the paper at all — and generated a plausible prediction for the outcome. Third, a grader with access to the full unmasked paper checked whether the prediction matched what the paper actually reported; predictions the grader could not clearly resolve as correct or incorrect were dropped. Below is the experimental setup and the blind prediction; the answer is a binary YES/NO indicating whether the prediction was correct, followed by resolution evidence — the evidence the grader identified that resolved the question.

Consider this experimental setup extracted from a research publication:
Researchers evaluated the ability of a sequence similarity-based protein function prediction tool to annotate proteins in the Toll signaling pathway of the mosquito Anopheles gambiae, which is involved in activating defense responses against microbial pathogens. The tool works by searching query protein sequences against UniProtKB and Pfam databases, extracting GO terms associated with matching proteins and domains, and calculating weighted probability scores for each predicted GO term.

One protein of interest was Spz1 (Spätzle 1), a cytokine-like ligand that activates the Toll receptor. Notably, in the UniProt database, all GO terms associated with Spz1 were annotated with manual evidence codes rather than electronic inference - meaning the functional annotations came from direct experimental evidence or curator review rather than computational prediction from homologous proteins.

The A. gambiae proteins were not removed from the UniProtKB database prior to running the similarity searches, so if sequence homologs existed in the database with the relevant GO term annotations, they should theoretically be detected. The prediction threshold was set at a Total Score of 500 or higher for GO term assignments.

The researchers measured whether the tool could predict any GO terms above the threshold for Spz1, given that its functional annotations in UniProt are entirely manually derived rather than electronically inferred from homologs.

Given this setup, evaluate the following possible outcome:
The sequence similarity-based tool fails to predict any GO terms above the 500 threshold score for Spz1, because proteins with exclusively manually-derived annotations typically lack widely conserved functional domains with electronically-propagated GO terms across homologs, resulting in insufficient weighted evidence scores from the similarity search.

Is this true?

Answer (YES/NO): YES